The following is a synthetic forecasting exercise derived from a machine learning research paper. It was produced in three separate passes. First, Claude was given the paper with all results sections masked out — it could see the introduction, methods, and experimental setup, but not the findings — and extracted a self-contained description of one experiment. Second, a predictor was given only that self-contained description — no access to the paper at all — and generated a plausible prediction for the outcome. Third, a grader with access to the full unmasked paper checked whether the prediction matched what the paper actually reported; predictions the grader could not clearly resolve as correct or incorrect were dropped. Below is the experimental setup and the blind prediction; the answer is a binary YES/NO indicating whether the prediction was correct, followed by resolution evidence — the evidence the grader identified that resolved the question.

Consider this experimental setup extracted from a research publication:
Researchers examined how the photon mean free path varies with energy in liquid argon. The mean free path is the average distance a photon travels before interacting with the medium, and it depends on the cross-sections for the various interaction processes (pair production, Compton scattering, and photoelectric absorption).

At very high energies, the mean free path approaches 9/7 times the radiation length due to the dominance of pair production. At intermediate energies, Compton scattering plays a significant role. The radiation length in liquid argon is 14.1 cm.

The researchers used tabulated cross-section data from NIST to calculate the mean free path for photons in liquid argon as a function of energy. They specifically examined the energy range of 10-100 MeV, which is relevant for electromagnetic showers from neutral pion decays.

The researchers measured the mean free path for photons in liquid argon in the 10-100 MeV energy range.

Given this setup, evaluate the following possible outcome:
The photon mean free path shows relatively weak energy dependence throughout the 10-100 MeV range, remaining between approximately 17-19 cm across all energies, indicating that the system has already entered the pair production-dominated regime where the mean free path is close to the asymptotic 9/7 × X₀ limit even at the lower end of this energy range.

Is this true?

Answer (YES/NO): NO